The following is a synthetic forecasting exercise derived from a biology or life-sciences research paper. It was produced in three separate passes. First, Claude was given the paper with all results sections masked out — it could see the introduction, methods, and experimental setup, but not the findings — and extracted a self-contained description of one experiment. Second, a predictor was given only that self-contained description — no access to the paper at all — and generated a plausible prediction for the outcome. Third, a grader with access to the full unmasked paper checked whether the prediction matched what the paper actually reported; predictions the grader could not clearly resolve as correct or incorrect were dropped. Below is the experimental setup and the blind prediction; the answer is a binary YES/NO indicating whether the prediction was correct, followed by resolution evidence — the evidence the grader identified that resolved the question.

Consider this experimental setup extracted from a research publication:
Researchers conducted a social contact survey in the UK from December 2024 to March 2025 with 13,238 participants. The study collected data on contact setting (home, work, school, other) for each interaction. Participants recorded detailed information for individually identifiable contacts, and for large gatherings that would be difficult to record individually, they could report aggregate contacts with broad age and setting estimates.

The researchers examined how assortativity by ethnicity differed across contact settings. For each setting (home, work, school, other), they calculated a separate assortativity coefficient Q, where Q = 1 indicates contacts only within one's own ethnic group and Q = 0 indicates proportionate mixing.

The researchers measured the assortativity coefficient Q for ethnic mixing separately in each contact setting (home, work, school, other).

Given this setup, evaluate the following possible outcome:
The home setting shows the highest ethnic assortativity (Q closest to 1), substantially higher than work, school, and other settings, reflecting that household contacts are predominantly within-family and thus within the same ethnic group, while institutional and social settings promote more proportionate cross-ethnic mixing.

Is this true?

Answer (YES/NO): YES